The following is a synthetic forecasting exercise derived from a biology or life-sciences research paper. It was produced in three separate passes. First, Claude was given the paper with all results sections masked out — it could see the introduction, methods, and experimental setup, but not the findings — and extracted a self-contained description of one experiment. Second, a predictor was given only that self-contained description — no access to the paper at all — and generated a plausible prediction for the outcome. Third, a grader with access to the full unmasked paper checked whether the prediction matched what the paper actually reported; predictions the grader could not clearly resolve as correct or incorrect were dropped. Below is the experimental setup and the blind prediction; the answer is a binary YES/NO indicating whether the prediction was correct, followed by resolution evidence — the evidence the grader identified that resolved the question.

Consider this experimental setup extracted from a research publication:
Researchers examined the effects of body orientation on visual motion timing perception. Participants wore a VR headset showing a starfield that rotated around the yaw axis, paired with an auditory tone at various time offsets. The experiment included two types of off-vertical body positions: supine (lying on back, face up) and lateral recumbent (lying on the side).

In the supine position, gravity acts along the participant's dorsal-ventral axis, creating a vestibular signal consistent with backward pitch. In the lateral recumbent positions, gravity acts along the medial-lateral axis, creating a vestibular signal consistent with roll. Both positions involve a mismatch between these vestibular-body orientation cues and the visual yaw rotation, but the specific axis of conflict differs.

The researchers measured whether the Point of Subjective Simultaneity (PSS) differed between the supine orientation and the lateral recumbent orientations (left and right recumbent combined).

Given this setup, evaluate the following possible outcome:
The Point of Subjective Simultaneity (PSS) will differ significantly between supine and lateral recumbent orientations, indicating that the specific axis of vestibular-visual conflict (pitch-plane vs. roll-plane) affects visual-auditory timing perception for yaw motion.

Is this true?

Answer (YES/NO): NO